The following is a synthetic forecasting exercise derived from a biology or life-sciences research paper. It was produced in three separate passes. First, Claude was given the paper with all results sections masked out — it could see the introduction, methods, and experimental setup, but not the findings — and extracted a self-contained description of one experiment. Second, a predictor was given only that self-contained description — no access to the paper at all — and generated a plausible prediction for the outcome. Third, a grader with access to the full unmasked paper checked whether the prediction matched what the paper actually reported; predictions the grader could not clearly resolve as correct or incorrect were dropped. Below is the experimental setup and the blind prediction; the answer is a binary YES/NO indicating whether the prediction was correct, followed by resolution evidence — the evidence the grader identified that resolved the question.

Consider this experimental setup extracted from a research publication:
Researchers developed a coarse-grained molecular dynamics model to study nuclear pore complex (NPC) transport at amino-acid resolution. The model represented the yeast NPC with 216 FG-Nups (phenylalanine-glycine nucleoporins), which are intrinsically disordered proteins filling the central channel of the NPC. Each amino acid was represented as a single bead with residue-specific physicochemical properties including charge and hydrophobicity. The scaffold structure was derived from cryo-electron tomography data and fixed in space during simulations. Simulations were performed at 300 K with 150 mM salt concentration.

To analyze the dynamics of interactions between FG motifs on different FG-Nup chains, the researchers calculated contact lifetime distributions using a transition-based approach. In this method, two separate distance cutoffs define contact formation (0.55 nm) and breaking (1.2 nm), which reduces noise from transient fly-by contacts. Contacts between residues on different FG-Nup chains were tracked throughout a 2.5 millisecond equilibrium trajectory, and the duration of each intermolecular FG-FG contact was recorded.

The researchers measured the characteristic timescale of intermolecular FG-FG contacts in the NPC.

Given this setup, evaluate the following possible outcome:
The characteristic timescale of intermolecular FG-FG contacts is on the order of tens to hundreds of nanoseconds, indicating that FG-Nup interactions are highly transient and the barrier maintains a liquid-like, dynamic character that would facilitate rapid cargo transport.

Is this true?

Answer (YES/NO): NO